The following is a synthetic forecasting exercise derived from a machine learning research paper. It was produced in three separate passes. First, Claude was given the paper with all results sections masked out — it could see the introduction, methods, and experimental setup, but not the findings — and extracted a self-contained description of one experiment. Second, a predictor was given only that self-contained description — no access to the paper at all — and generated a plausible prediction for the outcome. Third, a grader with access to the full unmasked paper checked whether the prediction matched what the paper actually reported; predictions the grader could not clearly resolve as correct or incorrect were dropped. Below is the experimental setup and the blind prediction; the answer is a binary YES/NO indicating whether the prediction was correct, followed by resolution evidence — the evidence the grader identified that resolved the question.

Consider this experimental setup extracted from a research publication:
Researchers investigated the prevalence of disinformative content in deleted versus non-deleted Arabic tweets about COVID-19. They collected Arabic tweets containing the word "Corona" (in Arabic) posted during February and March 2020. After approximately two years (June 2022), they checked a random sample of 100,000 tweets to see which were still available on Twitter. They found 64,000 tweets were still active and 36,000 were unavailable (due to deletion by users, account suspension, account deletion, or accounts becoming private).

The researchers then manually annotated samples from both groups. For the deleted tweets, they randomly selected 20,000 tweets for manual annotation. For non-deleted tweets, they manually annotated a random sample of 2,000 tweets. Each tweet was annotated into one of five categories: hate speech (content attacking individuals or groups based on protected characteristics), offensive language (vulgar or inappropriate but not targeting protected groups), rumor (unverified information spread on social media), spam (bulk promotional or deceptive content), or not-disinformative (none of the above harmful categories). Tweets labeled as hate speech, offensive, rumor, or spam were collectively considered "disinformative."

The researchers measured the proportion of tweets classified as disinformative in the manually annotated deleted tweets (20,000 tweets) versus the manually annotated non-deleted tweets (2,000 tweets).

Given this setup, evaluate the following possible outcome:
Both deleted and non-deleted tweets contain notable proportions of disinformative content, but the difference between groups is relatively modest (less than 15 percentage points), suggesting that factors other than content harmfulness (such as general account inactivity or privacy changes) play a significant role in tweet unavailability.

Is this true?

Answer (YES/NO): NO